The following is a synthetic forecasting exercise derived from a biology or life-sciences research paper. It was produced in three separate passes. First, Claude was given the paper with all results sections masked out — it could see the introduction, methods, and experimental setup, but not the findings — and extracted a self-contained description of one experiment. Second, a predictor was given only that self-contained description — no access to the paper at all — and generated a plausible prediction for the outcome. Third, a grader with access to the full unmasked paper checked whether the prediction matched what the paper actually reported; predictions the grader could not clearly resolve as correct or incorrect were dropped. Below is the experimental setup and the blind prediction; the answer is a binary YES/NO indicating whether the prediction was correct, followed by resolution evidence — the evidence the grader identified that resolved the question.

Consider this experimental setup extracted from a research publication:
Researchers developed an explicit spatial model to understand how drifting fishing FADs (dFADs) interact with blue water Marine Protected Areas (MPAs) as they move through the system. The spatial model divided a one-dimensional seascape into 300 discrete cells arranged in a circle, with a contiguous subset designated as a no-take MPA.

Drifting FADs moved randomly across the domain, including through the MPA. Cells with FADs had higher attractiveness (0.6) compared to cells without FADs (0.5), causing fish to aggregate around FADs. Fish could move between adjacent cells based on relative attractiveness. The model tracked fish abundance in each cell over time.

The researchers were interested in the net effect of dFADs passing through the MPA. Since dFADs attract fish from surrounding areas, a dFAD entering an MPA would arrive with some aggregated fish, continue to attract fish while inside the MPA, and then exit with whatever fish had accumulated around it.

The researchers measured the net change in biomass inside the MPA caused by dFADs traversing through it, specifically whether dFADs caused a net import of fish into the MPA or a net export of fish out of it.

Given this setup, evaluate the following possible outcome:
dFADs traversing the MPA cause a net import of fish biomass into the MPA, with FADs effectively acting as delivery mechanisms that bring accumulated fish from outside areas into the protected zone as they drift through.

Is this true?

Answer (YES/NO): NO